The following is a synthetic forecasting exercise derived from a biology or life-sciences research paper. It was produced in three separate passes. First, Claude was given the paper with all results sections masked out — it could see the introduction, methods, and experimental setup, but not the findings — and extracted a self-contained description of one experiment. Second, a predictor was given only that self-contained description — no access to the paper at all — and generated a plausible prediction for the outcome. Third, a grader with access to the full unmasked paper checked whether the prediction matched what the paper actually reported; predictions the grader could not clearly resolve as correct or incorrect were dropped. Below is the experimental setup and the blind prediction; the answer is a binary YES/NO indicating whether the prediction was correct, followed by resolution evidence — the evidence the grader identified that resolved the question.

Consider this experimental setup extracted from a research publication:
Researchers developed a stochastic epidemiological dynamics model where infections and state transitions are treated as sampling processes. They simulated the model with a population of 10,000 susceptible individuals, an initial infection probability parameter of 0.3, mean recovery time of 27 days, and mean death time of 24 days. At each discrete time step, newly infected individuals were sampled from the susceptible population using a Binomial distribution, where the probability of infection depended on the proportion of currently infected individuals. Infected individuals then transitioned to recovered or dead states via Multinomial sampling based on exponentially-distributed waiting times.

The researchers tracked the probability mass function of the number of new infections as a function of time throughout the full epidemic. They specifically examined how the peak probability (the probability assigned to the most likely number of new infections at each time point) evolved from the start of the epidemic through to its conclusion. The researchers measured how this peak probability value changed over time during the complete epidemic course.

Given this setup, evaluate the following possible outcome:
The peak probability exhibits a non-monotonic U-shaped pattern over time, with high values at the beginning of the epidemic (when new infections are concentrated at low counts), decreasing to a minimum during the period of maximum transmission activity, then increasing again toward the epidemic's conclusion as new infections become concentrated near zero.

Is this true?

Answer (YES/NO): YES